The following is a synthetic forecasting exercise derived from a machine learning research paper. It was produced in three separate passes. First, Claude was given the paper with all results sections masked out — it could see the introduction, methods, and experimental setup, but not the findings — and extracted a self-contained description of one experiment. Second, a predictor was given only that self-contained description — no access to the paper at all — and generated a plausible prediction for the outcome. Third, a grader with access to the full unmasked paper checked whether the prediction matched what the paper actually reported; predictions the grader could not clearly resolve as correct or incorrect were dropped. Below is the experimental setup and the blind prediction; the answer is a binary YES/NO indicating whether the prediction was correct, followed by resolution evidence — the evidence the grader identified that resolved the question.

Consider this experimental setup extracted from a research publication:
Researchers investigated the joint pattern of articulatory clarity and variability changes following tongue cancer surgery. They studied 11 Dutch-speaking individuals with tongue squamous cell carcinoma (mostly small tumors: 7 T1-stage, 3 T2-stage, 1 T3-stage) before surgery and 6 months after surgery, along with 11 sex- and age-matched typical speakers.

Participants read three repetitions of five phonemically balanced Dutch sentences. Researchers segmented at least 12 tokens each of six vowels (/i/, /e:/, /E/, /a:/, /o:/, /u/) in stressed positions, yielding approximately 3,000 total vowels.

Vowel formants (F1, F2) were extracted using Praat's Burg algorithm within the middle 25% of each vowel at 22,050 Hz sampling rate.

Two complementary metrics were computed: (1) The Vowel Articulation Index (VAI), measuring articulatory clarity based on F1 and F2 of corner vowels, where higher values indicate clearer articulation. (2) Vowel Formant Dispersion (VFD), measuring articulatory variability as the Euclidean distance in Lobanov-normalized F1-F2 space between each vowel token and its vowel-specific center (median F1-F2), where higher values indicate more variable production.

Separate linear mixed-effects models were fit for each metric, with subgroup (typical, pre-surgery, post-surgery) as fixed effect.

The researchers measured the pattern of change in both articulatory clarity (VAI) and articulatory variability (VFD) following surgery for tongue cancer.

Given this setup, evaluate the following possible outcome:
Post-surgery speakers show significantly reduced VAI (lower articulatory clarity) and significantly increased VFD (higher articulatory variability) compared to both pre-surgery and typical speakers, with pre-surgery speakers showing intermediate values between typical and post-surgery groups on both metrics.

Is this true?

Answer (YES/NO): NO